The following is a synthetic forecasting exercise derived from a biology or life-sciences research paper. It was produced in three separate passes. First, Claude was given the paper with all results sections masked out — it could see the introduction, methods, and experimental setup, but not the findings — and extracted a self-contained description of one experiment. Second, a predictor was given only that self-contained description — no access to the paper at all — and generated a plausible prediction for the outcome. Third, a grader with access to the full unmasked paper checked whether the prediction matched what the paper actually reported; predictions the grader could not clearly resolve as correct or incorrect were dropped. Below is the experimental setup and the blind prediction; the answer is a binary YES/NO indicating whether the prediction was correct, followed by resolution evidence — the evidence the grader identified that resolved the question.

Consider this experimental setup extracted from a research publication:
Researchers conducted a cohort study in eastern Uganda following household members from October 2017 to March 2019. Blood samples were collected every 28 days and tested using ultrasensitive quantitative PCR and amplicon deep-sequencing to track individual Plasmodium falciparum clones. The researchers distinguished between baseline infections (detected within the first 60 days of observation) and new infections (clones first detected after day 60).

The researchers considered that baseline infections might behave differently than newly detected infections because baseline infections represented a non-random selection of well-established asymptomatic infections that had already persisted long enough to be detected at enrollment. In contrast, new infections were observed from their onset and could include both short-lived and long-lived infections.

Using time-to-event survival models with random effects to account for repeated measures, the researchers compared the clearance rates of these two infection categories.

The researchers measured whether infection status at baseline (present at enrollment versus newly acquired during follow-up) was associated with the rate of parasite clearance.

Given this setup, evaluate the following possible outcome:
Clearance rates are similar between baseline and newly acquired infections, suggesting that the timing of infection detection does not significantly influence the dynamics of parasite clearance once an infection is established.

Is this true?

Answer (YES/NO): NO